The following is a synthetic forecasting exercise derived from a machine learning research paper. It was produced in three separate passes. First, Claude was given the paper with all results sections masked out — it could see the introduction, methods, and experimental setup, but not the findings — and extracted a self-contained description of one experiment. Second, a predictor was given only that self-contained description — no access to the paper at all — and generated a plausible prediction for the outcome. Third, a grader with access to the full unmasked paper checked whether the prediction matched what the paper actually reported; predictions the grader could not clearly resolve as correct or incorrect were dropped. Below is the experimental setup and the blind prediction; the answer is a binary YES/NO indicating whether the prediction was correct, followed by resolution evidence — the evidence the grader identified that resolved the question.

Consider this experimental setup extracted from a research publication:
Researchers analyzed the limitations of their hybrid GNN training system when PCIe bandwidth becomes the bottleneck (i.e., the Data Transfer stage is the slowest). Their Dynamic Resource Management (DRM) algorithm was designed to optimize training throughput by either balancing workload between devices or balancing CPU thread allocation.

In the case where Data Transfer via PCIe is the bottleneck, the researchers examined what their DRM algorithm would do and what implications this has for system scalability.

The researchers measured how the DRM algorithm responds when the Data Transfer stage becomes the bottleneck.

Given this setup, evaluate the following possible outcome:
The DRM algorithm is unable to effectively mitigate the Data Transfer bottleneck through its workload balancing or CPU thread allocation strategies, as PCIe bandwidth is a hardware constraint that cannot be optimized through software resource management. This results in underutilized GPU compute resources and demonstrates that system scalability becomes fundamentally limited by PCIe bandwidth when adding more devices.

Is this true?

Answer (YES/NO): YES